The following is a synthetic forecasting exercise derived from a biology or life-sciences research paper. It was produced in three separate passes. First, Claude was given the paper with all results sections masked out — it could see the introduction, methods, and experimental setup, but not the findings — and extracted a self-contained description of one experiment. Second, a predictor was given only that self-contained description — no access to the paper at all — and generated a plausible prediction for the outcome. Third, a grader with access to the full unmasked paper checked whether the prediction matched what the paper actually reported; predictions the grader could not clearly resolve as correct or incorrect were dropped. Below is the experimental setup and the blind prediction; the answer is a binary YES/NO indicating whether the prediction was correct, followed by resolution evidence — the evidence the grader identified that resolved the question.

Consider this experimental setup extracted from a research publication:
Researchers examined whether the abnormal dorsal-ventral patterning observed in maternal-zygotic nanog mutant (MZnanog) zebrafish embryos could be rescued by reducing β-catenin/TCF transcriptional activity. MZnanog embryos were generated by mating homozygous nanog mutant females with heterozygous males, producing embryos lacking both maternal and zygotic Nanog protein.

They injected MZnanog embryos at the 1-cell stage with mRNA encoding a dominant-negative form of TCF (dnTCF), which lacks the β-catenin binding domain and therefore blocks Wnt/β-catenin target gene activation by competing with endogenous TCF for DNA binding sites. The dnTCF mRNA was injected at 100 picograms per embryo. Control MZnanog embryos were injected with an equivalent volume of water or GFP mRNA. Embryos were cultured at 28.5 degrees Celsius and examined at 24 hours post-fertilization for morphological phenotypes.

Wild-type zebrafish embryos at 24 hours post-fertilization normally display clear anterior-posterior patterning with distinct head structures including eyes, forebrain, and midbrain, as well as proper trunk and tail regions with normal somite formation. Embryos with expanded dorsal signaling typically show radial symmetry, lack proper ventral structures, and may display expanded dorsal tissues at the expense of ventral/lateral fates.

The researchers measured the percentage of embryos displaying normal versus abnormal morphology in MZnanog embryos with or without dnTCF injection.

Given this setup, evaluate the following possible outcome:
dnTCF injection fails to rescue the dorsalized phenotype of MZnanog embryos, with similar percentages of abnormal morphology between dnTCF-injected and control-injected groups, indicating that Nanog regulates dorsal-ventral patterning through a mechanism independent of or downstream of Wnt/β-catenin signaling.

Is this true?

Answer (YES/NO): NO